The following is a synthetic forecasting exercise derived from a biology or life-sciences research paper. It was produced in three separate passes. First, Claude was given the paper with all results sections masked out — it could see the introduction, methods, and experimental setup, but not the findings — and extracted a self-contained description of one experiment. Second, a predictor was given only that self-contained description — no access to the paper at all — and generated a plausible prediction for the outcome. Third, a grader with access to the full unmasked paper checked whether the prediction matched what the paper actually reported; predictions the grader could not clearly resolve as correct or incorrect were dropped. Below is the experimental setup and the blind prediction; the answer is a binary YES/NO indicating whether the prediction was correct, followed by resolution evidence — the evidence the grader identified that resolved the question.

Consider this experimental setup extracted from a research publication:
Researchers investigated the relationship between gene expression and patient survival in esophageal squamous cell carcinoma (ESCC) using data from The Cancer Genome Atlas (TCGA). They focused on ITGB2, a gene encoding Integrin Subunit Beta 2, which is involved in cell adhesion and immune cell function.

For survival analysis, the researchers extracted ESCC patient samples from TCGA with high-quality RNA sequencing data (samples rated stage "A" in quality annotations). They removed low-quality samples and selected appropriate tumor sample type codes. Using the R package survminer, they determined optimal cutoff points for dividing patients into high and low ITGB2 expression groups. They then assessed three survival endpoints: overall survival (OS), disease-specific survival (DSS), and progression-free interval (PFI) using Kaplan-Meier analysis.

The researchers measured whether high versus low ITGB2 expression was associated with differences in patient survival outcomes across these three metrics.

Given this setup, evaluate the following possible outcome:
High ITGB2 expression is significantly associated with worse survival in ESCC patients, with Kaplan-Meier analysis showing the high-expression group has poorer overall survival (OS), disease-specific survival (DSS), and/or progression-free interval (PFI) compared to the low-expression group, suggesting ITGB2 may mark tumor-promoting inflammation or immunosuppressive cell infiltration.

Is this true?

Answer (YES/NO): YES